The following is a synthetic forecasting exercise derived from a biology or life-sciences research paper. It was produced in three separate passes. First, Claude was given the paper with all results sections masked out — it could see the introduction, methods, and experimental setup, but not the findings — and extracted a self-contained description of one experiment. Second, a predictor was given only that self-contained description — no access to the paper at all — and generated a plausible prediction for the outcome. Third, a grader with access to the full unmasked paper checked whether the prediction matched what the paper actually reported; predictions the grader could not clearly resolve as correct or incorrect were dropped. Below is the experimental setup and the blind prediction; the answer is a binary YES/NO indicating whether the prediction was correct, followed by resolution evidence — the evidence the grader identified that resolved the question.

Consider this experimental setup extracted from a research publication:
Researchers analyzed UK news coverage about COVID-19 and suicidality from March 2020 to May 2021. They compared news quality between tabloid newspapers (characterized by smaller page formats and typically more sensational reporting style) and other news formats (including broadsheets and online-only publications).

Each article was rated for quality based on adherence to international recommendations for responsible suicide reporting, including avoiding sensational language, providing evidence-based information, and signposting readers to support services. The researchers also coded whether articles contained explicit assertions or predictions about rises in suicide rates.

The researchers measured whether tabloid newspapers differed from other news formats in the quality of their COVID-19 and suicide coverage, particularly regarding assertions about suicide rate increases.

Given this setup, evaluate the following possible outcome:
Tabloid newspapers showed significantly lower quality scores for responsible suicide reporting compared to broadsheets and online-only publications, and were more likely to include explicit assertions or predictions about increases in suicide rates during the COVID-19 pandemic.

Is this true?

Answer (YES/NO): NO